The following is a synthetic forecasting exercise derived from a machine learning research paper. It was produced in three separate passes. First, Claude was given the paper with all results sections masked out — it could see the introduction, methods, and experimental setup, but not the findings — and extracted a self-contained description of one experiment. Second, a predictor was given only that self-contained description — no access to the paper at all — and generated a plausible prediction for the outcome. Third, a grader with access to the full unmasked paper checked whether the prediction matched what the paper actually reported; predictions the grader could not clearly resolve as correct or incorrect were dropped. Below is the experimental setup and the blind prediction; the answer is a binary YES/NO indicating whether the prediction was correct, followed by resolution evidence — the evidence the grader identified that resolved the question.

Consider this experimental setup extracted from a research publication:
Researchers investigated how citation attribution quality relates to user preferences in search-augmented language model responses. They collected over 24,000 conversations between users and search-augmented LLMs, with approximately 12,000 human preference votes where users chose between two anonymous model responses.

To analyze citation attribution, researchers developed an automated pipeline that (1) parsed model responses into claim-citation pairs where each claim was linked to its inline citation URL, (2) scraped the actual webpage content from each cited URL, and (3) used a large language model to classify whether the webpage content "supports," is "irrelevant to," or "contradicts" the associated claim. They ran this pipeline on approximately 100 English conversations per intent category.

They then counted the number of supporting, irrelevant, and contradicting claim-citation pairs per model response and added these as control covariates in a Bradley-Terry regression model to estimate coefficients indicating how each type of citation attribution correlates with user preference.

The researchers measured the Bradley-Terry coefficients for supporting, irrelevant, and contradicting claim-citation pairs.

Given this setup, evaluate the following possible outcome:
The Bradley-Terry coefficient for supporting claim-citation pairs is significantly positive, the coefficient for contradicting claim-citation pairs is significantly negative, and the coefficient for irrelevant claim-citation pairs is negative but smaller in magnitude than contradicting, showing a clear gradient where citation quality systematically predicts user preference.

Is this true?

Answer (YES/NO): NO